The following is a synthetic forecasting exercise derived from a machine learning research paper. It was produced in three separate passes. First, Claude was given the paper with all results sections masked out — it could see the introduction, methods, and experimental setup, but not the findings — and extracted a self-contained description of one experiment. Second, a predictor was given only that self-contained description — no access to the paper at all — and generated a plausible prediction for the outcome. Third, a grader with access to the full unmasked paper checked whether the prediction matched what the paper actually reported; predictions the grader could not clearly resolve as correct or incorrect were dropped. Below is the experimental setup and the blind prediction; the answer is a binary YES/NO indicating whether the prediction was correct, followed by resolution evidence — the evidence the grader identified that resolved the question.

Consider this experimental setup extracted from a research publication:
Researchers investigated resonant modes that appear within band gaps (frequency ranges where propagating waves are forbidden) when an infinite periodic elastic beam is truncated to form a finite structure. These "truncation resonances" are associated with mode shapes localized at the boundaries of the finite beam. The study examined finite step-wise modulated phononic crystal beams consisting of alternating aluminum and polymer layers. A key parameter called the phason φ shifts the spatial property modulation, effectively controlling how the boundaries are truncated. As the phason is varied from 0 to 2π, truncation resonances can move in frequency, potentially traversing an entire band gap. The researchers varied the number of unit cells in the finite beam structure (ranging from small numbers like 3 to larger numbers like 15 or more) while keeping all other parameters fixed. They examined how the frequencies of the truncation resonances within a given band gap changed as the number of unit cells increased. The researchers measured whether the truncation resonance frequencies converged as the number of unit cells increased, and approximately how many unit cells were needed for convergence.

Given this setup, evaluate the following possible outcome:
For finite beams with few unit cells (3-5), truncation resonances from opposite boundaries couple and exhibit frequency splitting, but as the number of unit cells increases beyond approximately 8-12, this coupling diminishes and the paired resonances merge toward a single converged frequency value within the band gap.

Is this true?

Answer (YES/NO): NO